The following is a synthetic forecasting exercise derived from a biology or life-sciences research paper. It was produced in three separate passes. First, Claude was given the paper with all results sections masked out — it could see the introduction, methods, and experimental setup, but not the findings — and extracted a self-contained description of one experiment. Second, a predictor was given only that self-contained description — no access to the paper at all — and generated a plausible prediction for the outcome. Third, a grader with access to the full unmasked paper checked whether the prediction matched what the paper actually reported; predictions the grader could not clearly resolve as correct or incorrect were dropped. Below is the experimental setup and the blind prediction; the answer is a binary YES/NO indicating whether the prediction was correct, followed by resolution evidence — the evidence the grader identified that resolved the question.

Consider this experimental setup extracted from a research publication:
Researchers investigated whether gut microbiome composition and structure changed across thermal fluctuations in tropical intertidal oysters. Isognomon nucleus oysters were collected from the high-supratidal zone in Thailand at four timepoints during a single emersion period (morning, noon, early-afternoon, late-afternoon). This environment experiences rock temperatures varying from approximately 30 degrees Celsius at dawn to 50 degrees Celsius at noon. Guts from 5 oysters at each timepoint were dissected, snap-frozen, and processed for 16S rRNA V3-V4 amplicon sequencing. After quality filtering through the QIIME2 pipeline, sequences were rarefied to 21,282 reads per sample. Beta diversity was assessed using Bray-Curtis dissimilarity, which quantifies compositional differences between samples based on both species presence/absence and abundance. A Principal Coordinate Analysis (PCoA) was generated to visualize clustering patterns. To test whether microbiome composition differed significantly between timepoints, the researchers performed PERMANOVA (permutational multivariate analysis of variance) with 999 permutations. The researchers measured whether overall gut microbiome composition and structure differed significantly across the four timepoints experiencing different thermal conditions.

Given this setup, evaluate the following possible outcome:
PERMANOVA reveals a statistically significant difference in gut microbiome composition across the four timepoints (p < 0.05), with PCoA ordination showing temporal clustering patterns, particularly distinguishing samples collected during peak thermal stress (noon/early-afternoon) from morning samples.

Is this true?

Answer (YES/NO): NO